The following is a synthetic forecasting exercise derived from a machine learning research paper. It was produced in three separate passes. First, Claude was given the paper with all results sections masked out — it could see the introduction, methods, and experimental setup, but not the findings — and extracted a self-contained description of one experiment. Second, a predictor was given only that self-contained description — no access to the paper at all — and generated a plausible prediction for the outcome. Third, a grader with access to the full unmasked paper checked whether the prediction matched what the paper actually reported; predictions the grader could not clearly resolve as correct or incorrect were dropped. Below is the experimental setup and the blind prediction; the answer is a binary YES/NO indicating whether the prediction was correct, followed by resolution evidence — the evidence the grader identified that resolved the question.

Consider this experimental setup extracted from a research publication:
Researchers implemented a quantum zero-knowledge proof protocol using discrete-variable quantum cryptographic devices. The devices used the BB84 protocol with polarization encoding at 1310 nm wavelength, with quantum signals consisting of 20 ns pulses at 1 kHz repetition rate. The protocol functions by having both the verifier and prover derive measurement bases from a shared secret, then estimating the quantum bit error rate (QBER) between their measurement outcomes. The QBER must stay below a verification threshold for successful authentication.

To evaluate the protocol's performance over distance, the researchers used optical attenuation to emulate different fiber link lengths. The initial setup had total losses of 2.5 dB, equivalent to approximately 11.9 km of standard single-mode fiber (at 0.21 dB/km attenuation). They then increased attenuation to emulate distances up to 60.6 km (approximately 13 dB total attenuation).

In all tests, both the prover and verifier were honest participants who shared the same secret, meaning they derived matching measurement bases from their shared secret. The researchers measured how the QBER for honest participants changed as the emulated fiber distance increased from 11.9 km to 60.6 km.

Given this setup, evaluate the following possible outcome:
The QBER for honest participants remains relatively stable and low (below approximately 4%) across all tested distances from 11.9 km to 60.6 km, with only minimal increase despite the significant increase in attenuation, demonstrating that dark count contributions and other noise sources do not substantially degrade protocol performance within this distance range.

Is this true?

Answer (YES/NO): YES